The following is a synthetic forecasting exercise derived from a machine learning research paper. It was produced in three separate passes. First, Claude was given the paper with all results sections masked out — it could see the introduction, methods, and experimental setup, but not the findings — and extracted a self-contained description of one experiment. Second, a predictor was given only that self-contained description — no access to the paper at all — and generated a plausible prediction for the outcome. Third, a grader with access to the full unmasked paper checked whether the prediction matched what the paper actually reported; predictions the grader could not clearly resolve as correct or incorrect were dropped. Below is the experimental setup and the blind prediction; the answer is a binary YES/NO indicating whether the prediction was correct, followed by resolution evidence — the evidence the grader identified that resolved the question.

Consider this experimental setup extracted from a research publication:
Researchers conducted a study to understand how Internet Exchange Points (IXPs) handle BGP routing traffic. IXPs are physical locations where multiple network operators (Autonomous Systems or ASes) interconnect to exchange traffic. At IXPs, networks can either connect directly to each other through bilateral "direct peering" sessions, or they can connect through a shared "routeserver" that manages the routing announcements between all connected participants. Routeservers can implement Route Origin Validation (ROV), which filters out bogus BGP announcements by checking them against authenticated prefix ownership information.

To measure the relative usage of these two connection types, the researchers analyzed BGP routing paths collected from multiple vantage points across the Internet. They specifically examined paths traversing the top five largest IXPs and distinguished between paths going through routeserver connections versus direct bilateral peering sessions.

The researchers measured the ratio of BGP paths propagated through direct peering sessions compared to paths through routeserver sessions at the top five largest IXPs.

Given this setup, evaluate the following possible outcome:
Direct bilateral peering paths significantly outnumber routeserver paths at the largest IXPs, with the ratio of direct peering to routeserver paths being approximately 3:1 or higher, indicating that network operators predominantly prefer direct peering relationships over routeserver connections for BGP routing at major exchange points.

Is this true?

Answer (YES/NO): NO